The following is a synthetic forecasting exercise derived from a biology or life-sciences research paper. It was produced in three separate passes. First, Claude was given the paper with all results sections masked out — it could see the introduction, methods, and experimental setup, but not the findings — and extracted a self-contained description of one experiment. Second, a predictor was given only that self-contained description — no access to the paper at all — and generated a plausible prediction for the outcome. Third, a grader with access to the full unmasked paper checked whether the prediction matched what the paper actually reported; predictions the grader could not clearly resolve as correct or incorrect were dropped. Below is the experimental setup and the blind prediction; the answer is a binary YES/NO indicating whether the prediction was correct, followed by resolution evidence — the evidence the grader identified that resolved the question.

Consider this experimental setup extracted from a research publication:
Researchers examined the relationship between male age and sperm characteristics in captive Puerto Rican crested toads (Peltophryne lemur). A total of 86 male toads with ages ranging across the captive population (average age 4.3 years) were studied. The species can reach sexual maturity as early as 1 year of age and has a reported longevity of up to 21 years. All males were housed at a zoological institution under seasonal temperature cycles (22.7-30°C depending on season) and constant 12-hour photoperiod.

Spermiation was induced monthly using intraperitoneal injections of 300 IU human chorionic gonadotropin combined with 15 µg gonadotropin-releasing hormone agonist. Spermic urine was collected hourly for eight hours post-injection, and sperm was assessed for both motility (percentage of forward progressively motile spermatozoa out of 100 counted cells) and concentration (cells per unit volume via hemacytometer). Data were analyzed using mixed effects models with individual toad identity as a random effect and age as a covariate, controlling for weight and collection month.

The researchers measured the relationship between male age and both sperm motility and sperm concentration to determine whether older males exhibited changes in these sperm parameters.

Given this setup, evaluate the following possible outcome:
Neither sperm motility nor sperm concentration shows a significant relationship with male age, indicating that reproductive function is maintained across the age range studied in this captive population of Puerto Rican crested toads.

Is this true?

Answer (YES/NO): NO